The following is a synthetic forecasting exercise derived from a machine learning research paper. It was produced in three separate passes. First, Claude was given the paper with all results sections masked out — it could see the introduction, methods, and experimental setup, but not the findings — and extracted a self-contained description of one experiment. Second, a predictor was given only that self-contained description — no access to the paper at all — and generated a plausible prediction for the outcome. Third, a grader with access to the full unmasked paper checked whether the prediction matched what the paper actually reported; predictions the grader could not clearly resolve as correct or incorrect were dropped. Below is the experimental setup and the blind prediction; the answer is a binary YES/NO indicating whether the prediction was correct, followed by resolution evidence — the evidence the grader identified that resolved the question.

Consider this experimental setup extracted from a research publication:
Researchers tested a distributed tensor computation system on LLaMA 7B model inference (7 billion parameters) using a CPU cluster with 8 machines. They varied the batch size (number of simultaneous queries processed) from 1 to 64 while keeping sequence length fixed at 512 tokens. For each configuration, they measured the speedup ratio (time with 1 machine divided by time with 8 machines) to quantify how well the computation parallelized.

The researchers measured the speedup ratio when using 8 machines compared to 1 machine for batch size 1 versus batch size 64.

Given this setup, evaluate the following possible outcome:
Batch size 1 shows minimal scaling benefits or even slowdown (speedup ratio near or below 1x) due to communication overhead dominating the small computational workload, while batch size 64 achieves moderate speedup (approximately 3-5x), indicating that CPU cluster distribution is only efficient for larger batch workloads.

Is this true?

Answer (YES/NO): NO